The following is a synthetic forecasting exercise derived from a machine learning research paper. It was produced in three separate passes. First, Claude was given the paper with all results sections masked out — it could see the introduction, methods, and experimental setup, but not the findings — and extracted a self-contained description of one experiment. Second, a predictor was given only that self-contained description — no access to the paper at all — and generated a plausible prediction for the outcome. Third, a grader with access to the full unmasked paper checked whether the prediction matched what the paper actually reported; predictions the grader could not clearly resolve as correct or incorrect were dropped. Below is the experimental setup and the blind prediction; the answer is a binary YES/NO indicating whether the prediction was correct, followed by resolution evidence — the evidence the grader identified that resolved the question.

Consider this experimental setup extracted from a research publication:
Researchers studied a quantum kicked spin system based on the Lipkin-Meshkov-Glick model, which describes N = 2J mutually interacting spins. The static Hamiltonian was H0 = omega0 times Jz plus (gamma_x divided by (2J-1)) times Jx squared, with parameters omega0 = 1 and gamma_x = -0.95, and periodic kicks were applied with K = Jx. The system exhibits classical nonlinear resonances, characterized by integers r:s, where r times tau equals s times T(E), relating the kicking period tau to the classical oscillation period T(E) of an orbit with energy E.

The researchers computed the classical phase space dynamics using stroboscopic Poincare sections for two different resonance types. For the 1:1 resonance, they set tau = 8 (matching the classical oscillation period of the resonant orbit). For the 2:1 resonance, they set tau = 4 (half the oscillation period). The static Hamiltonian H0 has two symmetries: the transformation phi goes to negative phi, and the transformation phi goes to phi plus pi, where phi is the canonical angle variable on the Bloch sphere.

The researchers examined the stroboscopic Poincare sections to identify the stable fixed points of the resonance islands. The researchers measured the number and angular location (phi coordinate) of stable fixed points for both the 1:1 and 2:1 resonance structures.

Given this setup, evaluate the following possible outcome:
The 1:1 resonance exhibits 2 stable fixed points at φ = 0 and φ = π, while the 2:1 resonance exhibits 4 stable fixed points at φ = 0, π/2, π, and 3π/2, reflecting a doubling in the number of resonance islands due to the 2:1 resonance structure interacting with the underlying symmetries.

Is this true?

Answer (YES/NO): NO